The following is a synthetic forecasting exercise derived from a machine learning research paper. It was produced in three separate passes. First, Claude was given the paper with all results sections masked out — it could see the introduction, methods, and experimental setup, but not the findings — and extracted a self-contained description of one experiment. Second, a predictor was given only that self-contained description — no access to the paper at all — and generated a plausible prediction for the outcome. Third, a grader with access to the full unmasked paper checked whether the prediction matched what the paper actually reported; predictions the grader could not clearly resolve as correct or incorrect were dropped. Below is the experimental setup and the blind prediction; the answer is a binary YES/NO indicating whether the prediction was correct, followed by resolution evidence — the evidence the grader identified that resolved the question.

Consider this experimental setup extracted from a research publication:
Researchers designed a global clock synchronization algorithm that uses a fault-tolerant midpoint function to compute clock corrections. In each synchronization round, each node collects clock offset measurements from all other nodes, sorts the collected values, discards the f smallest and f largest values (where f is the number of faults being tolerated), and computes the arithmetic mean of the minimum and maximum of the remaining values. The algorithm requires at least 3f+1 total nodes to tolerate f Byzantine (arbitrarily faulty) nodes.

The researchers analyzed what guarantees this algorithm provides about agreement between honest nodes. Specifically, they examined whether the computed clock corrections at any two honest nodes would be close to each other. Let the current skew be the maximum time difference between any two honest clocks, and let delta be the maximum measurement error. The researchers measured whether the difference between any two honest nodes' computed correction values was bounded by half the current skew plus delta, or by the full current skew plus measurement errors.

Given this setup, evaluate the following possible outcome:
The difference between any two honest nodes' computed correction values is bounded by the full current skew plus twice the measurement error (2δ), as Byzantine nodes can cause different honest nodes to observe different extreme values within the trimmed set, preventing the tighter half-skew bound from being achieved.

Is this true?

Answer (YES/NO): NO